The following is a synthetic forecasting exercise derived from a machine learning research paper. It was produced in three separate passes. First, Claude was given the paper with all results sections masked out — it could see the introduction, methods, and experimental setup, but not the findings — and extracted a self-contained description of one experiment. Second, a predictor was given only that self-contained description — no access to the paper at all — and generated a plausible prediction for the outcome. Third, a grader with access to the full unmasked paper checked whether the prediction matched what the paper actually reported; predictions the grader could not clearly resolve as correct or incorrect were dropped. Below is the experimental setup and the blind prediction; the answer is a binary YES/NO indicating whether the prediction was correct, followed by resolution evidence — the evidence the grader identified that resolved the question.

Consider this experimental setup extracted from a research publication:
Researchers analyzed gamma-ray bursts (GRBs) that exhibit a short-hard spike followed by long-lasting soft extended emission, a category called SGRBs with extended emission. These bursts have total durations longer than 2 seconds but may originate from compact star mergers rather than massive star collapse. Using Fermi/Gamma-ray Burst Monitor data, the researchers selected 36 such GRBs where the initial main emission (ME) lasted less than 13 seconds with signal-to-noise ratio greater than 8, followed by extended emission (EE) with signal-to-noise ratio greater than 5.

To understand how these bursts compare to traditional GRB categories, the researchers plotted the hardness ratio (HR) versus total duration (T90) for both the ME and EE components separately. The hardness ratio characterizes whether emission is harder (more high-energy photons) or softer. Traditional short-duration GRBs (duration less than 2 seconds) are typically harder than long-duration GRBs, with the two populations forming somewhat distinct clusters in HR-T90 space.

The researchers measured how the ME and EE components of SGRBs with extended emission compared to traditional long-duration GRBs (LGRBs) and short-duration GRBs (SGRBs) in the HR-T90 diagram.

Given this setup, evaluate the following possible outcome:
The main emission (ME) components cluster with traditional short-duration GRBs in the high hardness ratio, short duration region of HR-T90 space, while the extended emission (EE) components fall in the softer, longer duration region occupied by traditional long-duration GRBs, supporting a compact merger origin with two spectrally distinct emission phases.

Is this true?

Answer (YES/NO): YES